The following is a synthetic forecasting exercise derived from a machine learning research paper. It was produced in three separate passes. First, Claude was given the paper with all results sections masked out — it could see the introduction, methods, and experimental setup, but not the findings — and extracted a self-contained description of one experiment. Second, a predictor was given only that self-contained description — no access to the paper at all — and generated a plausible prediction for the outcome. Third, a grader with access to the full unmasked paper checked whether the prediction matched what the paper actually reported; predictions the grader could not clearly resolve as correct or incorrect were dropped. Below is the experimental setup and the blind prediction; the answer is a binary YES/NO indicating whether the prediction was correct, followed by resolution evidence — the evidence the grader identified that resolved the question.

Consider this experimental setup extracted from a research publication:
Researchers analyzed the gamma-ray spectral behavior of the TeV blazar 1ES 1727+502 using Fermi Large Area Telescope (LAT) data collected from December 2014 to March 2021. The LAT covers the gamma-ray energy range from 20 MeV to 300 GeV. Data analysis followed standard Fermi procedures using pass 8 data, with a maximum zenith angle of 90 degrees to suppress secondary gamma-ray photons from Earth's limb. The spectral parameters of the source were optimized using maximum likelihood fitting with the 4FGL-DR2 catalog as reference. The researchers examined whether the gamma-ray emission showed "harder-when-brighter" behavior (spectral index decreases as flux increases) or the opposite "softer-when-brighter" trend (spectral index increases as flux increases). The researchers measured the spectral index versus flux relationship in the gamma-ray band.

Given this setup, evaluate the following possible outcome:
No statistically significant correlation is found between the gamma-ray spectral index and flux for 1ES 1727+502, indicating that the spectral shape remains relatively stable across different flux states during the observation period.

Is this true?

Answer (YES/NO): NO